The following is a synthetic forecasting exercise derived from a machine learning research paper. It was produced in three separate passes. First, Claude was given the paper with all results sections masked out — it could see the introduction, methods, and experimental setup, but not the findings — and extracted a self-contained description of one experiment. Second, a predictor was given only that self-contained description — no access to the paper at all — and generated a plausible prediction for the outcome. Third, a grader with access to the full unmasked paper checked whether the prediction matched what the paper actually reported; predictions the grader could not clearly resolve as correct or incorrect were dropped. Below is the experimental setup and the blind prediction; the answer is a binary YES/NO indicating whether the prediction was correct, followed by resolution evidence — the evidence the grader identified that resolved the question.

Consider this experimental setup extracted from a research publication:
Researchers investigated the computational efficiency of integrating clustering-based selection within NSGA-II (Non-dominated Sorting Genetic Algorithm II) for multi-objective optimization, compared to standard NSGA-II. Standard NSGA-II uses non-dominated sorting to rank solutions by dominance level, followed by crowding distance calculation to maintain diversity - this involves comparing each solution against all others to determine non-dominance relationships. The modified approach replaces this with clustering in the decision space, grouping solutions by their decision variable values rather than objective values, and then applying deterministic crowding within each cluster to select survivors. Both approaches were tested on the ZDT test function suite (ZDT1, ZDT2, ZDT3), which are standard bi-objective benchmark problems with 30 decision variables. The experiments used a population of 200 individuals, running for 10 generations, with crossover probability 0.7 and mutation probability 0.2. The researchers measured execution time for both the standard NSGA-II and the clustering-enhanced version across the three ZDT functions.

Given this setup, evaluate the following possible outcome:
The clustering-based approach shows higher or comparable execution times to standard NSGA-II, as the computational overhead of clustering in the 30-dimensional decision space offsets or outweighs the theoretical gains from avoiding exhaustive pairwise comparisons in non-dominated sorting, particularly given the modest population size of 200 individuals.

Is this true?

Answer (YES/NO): NO